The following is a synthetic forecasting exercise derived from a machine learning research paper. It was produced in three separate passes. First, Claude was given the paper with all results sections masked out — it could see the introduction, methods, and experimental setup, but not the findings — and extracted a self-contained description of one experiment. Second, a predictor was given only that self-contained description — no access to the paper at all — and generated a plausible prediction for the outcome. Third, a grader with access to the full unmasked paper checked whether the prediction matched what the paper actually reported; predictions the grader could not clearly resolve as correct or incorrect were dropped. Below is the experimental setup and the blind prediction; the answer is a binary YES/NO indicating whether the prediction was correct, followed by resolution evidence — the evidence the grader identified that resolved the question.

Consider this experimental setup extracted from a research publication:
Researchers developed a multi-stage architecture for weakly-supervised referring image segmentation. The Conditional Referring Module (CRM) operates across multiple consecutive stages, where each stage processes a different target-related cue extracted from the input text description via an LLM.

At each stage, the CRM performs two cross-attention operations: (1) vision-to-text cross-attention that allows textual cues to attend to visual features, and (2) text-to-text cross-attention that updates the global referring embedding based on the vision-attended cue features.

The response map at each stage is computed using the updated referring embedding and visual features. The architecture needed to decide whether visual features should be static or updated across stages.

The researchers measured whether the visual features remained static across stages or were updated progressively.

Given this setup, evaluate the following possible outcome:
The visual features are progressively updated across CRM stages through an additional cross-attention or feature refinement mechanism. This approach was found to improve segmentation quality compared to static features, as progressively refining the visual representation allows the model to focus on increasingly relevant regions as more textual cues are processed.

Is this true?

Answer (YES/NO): NO